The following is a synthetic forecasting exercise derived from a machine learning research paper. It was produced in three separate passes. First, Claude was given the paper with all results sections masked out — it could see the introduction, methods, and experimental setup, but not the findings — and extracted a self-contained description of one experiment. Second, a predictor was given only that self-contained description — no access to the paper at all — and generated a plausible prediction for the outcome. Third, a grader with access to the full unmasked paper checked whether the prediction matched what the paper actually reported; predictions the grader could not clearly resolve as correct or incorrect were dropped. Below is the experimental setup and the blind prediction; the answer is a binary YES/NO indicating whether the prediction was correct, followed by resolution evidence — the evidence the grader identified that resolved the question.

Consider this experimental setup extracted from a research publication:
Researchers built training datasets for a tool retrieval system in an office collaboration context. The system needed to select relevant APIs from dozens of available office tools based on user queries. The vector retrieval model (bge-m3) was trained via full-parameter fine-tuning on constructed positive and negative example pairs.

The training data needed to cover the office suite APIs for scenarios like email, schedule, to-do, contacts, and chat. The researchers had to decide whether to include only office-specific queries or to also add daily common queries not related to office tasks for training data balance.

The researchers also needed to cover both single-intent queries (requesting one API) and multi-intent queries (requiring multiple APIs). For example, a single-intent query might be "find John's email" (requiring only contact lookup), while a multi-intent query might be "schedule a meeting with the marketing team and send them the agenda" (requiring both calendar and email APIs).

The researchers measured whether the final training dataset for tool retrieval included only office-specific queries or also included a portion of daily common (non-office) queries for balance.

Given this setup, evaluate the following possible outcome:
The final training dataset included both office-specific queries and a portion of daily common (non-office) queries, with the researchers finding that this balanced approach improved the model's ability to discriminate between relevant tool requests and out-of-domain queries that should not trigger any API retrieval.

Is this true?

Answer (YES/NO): NO